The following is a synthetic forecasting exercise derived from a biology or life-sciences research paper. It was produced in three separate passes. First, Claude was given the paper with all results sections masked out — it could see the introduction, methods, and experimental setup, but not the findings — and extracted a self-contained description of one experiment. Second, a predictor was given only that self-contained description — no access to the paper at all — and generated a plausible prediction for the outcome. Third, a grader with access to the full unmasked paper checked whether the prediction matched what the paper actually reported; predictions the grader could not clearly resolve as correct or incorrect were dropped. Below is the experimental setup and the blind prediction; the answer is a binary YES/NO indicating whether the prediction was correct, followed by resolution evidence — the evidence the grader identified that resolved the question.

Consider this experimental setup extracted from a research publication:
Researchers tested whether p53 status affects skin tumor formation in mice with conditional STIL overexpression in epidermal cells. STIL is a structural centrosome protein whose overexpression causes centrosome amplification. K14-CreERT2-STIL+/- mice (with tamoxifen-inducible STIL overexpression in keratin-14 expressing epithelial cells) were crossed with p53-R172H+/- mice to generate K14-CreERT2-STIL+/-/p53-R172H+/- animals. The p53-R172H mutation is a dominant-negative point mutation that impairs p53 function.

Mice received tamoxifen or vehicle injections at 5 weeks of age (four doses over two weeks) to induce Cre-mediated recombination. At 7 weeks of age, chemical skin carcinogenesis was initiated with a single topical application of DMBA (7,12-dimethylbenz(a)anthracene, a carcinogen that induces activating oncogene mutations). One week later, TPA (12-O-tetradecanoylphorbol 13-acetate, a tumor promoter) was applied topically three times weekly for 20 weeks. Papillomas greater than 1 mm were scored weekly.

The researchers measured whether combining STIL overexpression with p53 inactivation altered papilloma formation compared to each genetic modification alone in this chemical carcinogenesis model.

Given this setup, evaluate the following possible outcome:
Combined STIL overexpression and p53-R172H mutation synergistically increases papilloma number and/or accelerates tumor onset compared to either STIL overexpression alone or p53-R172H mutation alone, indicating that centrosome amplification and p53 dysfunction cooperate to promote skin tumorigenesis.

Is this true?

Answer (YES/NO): NO